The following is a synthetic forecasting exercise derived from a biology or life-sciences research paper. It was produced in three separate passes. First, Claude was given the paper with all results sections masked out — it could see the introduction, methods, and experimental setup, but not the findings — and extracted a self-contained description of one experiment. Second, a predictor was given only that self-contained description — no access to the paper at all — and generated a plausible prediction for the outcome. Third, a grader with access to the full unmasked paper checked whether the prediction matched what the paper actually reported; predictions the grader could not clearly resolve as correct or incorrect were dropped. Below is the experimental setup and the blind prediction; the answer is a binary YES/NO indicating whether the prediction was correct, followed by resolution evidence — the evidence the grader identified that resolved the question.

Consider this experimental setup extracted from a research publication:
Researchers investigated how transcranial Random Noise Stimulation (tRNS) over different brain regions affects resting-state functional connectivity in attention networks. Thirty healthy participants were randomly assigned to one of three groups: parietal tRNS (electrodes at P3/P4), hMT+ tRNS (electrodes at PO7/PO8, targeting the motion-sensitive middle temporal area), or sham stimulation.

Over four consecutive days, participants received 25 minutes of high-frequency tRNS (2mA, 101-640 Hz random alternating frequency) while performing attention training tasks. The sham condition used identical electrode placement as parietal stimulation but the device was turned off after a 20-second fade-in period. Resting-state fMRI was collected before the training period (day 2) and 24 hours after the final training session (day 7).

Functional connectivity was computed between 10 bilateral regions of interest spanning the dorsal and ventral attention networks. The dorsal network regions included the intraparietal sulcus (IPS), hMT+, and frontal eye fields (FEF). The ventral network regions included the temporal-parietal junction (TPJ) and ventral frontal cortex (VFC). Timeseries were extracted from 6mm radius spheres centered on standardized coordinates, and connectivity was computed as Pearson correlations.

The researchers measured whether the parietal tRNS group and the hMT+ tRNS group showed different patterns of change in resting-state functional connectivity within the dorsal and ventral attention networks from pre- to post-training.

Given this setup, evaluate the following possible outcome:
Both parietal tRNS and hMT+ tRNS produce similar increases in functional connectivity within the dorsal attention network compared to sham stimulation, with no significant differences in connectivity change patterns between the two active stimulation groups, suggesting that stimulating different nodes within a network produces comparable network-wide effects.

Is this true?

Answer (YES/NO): NO